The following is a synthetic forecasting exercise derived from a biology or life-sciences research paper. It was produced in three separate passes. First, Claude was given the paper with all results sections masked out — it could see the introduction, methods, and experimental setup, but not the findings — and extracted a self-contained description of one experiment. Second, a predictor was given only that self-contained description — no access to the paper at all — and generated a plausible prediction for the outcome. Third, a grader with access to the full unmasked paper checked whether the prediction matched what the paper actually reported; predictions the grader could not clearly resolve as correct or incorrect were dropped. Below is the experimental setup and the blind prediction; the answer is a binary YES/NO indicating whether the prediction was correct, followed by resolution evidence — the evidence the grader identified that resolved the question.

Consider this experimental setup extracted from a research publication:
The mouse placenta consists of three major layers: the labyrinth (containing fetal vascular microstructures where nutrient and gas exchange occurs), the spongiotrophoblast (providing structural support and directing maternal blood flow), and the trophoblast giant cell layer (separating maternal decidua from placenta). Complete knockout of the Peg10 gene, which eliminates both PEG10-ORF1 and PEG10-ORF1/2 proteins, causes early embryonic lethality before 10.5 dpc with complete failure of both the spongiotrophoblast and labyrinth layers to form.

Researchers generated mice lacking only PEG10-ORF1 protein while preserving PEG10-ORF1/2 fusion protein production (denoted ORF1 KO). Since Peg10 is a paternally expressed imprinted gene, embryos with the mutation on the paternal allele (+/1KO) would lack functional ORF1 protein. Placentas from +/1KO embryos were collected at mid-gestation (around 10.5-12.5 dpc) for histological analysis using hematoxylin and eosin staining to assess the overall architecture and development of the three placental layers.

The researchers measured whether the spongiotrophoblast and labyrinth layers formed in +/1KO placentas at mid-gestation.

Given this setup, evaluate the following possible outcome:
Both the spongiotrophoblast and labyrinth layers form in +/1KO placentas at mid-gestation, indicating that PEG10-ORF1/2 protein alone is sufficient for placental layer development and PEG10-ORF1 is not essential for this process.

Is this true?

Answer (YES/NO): NO